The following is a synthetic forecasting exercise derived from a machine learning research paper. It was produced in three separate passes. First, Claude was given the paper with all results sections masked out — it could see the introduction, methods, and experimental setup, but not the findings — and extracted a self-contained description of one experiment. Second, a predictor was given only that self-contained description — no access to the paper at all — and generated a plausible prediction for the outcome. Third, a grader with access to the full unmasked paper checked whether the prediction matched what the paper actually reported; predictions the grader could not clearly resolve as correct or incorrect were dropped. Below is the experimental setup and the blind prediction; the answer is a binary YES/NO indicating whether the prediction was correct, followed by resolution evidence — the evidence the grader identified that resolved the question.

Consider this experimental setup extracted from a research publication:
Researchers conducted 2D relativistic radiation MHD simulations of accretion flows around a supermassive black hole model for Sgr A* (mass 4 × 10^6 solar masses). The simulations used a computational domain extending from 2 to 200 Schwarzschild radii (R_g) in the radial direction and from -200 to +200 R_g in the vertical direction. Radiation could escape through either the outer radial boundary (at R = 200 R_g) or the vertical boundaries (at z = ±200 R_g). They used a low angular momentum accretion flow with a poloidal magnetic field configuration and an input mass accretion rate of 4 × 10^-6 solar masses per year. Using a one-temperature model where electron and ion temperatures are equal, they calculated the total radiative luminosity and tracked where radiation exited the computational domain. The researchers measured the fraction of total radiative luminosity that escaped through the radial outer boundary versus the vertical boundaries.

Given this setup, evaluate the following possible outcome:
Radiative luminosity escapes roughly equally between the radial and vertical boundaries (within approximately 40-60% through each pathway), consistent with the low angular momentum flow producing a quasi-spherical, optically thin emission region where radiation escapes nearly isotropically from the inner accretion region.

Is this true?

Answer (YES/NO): NO